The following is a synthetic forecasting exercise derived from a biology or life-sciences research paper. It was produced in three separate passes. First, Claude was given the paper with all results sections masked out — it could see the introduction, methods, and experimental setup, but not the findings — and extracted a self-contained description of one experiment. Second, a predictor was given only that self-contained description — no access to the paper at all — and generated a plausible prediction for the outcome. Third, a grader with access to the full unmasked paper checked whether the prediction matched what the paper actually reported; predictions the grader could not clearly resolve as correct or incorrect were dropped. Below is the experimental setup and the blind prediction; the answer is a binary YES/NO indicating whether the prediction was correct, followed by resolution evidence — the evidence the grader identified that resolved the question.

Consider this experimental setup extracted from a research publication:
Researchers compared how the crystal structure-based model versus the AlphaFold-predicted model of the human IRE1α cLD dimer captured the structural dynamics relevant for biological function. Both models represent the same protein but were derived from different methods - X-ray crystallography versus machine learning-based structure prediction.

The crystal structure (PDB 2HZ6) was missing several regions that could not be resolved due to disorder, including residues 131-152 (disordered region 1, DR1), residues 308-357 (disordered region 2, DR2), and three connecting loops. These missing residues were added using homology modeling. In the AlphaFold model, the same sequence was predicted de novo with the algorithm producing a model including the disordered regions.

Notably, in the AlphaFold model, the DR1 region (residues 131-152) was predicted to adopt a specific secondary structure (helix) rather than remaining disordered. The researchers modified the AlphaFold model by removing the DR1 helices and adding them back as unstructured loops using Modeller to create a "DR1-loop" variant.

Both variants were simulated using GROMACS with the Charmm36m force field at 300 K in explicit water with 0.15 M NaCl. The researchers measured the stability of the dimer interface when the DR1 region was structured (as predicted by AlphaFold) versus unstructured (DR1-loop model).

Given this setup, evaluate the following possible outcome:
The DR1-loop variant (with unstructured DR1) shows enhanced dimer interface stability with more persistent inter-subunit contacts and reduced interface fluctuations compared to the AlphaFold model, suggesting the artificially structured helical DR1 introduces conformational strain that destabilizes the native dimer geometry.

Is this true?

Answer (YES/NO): NO